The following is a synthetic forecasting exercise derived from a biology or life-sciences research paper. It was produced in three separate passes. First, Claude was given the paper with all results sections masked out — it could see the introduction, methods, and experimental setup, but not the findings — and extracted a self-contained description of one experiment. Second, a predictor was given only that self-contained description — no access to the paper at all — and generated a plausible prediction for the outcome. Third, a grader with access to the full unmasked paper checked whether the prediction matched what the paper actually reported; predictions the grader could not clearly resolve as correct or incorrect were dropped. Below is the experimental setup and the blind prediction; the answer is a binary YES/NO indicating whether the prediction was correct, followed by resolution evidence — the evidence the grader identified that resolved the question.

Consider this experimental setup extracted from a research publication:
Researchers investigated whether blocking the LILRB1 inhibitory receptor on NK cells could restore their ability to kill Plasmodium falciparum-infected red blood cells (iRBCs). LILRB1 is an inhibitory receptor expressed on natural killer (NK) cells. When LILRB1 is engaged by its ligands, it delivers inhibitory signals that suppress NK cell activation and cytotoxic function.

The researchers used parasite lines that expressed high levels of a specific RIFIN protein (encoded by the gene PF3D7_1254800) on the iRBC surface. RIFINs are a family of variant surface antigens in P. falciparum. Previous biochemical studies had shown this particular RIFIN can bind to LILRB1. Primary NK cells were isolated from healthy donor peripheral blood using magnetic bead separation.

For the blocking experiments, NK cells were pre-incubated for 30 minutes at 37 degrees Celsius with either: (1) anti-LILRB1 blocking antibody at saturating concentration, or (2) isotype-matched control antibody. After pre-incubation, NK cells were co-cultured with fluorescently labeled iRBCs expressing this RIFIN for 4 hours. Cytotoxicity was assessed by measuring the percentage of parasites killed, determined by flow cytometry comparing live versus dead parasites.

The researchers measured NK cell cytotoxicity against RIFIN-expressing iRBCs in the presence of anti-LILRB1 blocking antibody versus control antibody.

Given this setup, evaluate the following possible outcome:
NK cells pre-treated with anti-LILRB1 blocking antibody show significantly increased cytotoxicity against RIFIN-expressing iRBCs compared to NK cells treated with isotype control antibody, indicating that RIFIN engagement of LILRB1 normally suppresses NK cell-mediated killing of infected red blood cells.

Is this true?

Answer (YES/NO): YES